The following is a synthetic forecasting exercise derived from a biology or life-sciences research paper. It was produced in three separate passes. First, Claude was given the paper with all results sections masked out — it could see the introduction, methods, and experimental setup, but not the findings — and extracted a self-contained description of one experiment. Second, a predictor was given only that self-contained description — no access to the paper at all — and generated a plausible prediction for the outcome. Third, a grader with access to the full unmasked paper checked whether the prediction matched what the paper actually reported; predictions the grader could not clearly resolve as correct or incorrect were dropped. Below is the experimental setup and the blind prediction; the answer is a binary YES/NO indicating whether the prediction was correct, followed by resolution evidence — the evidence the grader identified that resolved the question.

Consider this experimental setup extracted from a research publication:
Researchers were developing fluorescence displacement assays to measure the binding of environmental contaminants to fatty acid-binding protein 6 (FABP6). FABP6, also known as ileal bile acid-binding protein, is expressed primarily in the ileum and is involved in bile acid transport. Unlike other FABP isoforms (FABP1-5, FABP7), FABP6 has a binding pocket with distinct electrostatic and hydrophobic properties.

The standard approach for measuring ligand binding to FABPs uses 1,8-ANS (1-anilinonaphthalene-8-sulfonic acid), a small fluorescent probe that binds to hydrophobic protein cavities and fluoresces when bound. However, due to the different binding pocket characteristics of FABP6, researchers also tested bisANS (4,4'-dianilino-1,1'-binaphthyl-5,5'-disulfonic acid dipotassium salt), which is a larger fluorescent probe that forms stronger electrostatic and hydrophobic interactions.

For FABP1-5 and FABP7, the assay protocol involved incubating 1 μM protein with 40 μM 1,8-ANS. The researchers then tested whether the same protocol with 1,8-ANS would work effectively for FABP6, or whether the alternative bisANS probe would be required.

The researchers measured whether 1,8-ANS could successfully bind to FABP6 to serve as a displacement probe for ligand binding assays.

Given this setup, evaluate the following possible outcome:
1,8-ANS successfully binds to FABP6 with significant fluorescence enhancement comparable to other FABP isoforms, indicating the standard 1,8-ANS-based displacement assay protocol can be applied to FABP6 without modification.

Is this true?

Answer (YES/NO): NO